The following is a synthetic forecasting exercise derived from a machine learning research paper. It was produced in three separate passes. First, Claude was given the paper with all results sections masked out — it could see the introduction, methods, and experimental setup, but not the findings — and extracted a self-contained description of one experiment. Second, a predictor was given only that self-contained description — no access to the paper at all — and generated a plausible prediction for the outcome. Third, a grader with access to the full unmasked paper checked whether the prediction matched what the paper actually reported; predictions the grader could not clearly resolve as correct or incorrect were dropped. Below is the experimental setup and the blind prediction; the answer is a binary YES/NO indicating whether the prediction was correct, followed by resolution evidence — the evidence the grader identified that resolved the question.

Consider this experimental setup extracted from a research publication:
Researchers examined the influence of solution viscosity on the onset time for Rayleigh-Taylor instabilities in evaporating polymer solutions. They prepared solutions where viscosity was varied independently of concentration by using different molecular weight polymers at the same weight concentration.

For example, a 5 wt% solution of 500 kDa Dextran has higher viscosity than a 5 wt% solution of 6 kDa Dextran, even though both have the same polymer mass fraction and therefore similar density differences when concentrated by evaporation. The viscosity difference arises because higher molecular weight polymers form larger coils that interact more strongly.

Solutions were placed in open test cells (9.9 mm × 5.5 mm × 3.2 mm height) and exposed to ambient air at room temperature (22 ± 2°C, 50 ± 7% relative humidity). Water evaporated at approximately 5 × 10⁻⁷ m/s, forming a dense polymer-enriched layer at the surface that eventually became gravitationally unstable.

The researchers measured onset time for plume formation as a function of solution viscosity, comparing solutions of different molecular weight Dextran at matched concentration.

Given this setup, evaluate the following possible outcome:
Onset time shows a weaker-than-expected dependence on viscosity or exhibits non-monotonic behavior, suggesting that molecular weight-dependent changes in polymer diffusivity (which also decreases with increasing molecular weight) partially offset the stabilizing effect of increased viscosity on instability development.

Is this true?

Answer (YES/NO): NO